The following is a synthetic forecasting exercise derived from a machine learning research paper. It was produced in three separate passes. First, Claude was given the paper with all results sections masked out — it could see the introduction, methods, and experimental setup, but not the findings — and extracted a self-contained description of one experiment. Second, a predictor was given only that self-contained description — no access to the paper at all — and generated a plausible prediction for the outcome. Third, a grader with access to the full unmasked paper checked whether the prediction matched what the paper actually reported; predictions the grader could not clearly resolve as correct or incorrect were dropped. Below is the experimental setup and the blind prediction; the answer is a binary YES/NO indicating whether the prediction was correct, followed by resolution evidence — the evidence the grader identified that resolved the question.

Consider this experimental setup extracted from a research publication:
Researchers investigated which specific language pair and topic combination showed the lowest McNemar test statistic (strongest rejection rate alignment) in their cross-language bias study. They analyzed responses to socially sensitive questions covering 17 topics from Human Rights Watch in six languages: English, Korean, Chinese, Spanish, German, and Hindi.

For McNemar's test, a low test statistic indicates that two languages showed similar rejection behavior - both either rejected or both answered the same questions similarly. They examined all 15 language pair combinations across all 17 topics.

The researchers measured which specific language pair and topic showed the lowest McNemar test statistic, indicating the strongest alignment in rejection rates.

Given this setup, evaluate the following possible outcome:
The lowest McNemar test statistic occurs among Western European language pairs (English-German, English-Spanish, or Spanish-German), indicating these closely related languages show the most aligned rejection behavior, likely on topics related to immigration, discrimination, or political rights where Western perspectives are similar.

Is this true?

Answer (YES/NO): NO